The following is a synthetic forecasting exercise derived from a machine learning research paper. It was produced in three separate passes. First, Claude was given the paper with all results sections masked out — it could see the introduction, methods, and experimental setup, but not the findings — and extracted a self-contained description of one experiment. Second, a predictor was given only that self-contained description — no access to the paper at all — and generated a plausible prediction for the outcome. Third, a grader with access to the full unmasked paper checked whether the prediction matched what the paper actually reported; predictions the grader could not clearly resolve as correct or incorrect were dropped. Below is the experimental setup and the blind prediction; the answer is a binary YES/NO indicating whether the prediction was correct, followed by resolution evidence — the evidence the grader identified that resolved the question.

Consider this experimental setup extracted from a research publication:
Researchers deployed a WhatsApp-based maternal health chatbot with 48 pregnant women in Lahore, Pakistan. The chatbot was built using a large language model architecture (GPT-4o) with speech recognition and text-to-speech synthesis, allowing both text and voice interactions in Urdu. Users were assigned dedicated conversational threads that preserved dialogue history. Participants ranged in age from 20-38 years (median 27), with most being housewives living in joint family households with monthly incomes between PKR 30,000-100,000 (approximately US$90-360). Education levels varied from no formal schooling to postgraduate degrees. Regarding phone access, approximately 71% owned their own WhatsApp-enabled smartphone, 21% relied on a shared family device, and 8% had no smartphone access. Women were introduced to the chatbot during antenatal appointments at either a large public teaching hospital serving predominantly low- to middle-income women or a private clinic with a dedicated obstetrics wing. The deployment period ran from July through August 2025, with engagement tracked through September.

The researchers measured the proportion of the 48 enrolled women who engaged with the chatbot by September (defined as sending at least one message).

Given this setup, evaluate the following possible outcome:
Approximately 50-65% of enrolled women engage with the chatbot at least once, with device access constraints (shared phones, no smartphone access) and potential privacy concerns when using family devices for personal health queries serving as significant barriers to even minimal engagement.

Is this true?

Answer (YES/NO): NO